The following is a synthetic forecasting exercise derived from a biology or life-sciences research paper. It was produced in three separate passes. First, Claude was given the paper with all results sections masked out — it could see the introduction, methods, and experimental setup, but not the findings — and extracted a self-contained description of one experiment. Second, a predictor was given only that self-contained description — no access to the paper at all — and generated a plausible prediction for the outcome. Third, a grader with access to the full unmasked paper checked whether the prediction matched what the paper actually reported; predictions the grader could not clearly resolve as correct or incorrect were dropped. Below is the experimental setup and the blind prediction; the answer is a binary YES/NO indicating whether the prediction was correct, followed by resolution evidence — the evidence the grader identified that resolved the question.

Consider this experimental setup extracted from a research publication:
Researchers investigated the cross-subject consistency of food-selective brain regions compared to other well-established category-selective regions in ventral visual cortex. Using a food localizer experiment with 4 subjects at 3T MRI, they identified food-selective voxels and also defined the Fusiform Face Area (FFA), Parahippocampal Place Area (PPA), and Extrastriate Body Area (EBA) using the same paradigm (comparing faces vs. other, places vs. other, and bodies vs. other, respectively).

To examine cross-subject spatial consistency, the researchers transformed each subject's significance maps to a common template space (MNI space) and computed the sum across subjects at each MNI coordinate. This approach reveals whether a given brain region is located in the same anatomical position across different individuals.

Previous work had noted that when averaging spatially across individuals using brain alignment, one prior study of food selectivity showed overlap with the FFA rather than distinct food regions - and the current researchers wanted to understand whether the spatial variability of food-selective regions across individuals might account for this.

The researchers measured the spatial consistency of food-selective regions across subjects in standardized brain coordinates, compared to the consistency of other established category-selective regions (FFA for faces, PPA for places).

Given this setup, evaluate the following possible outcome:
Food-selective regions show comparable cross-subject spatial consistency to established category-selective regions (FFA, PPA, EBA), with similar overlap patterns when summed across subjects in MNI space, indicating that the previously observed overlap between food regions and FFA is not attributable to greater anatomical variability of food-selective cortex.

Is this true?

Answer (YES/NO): NO